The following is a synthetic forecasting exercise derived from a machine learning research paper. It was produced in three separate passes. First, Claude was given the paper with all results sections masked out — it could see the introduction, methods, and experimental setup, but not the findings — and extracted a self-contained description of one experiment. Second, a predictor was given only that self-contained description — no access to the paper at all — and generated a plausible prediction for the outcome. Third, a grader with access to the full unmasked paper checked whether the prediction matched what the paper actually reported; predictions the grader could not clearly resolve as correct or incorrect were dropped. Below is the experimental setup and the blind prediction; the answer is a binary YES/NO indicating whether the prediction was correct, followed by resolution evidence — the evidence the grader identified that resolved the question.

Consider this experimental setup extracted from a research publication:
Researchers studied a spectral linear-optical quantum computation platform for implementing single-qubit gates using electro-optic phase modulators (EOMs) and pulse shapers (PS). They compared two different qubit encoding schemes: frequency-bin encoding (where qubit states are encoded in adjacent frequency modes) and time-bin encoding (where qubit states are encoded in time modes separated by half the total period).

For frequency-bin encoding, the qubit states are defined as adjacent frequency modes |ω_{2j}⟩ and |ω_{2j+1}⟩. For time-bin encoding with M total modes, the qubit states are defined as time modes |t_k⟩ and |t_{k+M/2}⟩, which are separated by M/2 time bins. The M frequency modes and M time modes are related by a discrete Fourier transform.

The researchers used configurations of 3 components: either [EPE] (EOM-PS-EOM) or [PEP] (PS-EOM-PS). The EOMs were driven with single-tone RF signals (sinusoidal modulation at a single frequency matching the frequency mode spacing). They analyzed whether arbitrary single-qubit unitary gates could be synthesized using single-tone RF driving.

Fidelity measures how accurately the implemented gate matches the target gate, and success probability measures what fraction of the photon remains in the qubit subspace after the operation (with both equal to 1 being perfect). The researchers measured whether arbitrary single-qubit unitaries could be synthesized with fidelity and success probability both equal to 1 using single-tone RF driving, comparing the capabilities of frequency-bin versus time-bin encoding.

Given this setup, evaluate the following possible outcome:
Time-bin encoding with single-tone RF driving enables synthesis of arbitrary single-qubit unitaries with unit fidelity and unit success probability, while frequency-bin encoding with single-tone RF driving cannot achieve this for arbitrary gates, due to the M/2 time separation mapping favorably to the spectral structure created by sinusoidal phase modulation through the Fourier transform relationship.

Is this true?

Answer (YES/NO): NO